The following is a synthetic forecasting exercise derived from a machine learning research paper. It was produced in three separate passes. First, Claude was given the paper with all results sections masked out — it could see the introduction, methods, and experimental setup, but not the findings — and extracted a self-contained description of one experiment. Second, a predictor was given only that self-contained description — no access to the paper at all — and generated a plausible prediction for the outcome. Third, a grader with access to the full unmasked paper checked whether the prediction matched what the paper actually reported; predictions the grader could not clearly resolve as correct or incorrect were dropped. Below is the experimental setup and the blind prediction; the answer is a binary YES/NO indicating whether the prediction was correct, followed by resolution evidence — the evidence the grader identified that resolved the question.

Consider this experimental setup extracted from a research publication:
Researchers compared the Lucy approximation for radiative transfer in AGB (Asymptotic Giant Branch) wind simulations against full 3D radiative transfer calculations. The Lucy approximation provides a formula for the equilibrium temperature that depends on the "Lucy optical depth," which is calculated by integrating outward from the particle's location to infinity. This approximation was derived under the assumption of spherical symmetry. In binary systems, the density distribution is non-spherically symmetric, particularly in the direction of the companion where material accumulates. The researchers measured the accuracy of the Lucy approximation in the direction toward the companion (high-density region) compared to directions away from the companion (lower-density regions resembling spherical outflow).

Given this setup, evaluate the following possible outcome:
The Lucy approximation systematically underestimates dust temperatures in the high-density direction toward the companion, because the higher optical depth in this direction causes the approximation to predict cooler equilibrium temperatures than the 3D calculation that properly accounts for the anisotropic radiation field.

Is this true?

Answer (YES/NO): NO